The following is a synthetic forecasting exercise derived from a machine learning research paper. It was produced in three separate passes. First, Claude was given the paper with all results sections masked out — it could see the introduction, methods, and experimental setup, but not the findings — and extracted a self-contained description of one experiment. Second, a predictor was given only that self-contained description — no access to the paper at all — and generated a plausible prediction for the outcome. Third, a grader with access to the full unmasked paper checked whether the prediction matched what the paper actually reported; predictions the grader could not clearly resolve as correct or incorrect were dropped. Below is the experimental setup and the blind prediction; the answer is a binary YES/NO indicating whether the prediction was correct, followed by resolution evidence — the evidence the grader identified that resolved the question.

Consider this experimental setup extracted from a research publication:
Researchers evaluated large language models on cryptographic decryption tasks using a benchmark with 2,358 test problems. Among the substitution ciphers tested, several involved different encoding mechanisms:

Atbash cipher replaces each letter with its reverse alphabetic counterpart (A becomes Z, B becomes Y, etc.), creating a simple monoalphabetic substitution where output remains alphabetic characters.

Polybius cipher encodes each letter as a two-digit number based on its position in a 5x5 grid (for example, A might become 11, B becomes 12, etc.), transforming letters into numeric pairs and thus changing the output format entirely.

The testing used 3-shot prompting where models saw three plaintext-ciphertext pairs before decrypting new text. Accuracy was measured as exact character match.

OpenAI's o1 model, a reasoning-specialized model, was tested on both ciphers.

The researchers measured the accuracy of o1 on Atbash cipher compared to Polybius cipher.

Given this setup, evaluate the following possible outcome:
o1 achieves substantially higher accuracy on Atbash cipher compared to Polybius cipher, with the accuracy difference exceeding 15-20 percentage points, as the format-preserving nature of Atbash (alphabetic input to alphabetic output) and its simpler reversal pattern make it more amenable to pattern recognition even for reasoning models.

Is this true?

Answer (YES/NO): NO